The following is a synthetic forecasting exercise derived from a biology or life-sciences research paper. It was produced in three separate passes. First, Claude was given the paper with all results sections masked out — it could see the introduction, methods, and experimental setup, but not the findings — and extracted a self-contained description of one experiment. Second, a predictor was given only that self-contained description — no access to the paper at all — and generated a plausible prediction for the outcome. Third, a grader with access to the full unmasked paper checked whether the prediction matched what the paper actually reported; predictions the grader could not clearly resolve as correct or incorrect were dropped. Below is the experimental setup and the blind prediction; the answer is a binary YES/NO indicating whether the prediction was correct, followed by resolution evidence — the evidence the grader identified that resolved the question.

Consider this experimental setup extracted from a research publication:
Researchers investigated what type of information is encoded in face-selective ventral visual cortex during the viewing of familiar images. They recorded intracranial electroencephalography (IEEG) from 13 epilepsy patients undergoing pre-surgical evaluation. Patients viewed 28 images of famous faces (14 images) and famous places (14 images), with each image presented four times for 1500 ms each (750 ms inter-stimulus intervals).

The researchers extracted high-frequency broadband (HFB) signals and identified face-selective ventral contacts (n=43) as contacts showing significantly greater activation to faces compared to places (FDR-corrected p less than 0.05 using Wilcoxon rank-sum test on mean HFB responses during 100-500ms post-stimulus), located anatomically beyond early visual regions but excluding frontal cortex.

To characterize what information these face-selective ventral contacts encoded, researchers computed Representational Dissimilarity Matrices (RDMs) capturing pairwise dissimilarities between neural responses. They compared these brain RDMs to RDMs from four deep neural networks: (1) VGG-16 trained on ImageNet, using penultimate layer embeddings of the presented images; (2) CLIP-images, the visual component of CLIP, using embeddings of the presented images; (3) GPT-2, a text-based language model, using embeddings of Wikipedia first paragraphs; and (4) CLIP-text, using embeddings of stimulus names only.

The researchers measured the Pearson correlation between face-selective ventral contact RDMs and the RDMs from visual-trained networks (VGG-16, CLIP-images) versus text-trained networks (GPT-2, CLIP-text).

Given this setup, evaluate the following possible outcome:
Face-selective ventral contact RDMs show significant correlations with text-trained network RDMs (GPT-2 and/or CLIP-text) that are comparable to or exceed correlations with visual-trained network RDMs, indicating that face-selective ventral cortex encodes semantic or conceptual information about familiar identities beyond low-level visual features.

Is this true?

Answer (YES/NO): NO